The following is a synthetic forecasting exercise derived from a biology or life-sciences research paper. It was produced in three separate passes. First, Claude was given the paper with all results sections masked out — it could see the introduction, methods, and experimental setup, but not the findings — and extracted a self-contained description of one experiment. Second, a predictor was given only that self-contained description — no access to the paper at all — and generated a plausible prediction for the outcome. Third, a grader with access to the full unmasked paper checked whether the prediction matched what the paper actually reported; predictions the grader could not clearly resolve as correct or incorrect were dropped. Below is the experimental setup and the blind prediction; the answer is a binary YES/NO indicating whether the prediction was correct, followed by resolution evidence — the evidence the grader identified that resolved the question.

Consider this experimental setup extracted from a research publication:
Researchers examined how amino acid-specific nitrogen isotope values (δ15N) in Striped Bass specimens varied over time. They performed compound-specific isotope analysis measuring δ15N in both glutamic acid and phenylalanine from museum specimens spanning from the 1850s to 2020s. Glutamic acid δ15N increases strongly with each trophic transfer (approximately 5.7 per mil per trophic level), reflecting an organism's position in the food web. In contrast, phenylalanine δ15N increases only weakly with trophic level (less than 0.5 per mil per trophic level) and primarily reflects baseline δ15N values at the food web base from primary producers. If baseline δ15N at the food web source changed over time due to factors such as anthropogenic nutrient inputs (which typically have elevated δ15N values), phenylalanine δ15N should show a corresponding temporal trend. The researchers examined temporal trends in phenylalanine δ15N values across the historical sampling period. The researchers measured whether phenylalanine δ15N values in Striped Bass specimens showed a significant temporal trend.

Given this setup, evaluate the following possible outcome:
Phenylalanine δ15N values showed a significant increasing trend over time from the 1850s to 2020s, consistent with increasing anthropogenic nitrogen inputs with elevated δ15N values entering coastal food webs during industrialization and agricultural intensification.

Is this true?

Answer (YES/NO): NO